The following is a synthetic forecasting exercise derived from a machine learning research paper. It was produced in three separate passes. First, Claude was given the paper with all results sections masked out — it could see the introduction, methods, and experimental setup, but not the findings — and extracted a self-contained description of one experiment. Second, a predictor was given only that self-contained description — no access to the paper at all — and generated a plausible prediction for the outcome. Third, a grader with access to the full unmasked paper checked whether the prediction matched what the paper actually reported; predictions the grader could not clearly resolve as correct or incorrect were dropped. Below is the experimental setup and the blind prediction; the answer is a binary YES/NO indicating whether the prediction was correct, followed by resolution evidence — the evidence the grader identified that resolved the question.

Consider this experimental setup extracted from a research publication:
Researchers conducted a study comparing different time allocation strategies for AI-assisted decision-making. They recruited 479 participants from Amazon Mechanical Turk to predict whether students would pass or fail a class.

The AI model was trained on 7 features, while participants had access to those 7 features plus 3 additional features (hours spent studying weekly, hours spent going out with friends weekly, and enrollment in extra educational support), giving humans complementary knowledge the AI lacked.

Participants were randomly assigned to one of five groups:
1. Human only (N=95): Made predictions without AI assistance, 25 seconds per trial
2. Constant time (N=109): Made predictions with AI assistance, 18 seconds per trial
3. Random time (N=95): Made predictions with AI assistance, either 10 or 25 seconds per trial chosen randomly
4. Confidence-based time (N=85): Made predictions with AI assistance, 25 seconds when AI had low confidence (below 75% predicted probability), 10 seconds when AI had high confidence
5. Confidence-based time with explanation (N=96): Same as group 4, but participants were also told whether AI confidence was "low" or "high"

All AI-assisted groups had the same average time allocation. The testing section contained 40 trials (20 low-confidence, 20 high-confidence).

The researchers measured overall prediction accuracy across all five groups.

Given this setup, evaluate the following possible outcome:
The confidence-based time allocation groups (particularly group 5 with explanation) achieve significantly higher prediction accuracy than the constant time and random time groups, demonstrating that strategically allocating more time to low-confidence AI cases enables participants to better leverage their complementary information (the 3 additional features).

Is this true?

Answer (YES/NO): NO